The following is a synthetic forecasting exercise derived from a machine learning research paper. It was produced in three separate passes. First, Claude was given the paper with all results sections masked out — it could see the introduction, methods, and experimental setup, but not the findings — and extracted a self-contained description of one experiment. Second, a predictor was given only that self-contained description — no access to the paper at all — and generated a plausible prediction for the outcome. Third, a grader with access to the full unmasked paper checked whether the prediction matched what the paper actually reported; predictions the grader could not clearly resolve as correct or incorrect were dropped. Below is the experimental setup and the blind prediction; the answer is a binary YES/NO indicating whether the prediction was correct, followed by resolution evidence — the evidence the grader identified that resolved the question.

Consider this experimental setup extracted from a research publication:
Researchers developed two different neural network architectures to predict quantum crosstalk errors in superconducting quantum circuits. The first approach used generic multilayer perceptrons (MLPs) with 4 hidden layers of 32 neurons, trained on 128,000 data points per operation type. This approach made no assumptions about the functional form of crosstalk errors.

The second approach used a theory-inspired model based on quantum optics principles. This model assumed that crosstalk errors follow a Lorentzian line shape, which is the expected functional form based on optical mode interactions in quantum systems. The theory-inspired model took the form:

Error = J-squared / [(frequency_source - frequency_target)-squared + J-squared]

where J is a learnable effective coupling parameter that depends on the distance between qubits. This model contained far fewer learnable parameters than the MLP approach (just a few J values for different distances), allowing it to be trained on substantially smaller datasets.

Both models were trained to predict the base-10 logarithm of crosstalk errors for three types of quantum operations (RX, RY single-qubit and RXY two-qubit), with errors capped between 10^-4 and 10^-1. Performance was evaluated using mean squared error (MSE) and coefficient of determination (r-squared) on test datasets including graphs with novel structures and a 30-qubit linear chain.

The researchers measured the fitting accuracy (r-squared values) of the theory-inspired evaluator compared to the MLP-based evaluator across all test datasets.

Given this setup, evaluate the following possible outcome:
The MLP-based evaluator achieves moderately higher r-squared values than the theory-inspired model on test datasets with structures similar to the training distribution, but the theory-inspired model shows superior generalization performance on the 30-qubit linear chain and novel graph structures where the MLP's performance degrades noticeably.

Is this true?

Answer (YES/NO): NO